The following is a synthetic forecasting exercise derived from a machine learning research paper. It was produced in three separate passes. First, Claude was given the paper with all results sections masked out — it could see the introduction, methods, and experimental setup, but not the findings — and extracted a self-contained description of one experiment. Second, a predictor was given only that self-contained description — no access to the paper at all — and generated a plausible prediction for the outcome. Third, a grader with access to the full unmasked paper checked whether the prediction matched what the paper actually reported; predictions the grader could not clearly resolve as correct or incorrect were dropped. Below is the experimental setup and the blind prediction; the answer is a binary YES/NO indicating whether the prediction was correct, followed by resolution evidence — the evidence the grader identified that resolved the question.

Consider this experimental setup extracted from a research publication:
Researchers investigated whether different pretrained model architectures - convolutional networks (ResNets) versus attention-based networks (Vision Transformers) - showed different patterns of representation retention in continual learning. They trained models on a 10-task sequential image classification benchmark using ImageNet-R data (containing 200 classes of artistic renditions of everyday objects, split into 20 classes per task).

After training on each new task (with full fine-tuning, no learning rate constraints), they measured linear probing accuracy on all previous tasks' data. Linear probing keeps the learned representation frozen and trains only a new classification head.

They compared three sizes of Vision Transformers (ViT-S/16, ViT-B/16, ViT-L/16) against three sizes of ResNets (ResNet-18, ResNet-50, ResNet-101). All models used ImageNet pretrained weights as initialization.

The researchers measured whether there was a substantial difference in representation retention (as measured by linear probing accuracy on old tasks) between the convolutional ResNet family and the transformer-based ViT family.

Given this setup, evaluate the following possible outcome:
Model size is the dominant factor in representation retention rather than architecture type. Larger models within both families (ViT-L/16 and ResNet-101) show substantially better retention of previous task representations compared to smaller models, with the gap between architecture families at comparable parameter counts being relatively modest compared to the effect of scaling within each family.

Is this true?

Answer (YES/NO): NO